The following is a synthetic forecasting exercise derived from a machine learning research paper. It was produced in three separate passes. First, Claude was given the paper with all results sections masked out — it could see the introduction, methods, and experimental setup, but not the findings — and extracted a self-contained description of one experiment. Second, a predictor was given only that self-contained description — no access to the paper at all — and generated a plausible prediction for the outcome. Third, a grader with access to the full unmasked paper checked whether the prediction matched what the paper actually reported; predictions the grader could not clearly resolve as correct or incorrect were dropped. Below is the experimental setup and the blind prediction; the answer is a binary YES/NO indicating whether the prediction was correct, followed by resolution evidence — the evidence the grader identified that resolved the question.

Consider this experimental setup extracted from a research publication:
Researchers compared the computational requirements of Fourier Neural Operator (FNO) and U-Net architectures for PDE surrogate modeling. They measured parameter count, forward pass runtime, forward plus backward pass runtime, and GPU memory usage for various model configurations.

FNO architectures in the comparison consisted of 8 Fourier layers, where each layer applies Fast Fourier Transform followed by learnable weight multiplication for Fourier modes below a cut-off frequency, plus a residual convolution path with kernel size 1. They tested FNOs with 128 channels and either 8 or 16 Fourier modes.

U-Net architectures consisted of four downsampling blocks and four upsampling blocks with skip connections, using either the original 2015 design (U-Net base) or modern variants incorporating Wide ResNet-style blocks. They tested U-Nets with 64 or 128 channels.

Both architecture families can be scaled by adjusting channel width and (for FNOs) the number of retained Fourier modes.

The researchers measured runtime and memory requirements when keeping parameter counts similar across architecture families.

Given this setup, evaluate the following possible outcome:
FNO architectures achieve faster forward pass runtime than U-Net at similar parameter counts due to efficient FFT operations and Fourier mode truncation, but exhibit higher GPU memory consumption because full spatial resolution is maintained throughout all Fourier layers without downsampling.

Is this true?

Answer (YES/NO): NO